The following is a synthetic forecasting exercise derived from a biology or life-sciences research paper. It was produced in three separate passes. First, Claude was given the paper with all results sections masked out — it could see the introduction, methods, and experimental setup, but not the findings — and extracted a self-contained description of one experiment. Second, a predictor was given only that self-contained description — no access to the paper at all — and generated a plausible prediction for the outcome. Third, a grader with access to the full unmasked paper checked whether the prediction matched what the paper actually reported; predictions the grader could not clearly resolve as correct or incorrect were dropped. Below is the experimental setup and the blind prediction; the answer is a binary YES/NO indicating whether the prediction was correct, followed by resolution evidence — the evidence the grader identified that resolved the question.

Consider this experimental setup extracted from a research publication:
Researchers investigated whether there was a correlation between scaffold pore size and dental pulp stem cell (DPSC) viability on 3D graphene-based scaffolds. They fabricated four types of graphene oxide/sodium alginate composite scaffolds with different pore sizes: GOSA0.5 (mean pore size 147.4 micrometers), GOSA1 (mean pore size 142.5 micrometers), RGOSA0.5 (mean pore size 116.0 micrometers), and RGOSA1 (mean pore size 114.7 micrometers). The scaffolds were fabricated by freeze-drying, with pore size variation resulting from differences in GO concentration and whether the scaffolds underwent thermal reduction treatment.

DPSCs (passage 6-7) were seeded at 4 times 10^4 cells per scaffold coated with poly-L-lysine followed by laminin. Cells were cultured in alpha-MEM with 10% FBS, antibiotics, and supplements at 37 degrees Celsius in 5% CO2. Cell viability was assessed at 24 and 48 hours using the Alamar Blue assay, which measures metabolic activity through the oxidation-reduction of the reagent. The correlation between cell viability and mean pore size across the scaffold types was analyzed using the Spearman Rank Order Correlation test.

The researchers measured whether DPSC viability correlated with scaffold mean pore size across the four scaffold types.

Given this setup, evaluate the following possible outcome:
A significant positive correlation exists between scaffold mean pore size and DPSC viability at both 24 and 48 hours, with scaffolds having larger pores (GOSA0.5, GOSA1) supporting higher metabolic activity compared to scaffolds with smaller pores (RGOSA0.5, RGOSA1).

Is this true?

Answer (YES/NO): NO